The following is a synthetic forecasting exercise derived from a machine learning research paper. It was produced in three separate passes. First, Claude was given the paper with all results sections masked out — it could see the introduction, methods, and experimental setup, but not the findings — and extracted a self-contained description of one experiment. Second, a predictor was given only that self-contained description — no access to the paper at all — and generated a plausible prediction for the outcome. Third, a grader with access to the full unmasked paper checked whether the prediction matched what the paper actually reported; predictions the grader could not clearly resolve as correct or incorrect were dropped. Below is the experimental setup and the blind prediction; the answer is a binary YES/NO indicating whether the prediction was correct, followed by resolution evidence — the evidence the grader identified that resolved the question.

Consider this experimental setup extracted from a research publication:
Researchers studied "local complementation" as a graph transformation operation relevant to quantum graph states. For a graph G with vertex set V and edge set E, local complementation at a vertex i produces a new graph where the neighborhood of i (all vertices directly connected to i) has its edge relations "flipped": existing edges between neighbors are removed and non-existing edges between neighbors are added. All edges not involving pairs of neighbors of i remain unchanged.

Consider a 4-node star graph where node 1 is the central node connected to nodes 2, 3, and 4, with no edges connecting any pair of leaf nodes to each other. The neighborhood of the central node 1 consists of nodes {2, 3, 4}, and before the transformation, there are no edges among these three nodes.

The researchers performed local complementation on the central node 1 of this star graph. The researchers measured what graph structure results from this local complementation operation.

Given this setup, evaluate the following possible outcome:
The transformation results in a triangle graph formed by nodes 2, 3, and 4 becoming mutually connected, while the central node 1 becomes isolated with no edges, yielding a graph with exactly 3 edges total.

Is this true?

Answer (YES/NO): NO